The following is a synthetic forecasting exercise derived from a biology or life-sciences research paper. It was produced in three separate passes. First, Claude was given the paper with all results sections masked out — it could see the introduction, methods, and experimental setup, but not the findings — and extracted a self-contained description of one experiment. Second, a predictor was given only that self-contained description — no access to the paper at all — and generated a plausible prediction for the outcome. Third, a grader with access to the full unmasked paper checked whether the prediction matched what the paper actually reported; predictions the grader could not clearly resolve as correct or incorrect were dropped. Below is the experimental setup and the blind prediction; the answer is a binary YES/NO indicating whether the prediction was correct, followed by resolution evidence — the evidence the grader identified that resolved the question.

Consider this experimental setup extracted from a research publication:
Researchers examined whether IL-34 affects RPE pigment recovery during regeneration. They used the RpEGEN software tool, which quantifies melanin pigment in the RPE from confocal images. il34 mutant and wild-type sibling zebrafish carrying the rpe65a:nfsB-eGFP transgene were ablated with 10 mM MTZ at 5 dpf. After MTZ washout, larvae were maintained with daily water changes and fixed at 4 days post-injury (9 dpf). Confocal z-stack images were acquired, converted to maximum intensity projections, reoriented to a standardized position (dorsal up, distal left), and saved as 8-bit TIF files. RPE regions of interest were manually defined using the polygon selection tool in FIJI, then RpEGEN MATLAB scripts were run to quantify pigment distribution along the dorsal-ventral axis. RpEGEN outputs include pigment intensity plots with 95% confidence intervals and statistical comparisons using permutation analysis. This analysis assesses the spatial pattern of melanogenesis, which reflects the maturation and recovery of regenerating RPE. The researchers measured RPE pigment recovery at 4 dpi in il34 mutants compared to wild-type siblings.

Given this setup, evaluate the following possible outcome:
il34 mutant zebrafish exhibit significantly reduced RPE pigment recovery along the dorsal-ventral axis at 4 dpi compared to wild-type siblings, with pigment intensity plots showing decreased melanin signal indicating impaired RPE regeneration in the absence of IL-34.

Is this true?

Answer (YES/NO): YES